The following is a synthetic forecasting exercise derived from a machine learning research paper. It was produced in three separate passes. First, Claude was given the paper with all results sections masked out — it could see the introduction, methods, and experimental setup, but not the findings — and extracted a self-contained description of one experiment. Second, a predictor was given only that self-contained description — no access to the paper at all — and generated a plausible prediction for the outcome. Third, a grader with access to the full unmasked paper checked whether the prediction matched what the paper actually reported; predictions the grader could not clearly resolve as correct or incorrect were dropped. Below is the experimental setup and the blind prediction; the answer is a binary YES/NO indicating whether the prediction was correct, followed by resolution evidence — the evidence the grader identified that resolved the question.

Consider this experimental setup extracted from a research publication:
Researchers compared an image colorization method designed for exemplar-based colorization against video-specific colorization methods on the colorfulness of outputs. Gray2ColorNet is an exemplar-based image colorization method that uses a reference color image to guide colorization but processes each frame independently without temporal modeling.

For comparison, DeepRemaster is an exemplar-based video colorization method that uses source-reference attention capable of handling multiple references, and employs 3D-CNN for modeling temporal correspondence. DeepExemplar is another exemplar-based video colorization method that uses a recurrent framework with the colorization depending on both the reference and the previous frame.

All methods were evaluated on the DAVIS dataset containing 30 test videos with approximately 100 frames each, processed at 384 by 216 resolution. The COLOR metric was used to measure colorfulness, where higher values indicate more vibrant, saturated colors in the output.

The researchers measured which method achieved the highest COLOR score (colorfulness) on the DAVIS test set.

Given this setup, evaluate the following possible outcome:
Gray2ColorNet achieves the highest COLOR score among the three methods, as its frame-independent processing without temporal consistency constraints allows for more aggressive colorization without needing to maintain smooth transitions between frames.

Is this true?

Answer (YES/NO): YES